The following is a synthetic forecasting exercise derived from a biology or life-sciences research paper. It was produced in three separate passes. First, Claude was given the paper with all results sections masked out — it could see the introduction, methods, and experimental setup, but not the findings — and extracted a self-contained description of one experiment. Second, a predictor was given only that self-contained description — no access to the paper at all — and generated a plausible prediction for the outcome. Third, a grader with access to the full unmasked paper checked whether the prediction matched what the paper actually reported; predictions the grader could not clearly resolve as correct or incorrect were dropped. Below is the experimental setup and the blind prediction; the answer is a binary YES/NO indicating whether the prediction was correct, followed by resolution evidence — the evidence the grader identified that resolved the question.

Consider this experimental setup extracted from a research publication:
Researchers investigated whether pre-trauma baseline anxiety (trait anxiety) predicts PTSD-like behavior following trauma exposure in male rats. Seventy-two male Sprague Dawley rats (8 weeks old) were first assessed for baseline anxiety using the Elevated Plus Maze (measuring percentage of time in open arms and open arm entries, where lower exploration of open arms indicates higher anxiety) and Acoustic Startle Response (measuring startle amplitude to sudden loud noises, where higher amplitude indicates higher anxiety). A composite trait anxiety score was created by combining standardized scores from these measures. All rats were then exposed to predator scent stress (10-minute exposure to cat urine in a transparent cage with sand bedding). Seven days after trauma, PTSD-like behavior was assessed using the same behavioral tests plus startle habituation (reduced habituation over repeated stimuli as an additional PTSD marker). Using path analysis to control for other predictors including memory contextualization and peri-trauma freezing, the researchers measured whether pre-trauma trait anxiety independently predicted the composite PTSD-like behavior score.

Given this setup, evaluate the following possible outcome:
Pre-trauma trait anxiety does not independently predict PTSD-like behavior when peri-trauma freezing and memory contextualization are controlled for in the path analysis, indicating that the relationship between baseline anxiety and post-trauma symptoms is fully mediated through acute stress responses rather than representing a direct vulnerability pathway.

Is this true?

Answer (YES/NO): NO